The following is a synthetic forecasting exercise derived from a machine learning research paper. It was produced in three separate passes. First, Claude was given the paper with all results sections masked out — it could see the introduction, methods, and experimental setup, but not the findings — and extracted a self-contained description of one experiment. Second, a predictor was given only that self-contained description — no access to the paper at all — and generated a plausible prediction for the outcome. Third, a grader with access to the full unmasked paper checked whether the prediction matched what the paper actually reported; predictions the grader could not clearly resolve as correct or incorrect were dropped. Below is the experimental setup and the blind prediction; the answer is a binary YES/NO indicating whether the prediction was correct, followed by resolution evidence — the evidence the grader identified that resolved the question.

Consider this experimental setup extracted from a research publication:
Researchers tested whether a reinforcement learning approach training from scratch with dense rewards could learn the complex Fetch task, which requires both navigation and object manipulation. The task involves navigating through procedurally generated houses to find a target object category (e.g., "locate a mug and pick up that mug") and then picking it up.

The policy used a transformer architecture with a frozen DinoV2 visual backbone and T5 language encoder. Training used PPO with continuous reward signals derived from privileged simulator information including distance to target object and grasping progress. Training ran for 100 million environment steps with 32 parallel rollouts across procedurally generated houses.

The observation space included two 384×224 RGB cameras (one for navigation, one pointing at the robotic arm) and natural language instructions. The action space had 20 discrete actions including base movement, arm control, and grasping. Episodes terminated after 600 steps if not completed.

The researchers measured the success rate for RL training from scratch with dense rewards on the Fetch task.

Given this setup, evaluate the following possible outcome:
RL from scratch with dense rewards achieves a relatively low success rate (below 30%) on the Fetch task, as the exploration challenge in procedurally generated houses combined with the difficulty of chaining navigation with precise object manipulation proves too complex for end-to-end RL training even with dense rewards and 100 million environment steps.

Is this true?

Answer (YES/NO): YES